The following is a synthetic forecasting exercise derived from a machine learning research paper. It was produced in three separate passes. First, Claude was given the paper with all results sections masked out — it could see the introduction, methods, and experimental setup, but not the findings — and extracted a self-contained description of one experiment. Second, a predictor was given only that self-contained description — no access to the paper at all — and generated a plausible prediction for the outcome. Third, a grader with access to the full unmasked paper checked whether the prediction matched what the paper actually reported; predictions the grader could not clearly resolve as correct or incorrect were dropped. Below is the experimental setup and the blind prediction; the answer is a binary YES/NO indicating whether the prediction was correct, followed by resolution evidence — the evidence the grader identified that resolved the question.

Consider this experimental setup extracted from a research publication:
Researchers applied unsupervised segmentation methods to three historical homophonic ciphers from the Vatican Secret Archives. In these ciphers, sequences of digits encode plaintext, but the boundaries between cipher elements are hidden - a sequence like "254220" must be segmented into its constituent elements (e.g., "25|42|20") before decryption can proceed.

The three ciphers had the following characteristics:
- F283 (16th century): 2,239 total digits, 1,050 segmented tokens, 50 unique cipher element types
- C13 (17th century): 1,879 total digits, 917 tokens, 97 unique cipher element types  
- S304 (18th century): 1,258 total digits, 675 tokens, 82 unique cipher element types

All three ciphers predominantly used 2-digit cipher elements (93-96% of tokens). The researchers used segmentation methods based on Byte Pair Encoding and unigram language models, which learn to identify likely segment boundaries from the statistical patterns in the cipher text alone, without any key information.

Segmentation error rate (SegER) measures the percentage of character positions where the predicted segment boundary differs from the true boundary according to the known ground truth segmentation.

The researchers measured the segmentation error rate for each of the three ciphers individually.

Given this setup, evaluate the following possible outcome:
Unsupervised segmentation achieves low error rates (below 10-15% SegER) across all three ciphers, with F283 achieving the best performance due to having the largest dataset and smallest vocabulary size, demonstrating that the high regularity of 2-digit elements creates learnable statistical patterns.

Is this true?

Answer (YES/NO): NO